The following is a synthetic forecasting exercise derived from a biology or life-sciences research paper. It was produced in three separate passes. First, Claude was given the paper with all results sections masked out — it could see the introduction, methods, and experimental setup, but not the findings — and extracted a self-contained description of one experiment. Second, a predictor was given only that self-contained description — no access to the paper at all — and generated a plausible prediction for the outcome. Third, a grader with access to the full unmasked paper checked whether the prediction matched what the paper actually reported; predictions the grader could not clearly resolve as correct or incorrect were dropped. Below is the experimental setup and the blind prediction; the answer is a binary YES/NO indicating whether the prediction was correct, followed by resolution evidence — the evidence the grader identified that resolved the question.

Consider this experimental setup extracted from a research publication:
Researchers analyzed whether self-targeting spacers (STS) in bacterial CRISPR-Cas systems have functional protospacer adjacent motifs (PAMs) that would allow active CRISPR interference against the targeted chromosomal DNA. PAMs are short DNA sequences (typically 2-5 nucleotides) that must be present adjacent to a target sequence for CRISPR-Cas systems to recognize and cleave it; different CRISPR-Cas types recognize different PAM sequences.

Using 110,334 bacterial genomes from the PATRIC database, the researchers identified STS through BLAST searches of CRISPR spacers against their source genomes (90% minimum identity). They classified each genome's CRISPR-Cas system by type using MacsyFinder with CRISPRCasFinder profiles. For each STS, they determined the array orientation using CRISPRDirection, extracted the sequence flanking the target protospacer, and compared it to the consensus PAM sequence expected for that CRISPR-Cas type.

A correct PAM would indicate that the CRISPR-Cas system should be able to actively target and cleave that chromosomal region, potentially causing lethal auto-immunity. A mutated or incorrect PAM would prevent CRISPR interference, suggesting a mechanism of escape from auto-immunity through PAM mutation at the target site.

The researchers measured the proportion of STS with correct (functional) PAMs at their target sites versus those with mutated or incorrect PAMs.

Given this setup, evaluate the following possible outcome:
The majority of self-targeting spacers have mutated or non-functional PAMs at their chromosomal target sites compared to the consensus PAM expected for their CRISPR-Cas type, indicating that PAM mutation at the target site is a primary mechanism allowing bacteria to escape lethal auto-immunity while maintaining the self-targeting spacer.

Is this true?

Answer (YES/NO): NO